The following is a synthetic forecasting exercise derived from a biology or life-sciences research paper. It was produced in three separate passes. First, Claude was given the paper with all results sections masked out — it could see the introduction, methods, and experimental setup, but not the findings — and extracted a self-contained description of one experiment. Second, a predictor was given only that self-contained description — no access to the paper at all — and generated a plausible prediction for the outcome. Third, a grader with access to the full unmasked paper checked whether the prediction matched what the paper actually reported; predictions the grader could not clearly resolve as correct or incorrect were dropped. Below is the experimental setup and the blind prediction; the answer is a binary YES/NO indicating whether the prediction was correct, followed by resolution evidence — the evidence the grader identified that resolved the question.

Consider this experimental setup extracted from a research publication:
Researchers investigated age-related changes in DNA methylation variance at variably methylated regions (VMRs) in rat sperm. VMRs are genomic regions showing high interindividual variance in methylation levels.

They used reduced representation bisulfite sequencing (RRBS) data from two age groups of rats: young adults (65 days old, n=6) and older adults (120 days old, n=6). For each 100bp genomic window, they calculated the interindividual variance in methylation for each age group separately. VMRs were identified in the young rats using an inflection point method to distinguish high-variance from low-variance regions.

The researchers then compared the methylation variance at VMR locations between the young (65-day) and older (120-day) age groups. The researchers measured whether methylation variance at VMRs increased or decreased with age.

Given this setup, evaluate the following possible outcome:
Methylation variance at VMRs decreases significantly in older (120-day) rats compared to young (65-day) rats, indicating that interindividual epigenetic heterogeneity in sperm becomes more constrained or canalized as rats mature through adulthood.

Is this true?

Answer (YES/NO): NO